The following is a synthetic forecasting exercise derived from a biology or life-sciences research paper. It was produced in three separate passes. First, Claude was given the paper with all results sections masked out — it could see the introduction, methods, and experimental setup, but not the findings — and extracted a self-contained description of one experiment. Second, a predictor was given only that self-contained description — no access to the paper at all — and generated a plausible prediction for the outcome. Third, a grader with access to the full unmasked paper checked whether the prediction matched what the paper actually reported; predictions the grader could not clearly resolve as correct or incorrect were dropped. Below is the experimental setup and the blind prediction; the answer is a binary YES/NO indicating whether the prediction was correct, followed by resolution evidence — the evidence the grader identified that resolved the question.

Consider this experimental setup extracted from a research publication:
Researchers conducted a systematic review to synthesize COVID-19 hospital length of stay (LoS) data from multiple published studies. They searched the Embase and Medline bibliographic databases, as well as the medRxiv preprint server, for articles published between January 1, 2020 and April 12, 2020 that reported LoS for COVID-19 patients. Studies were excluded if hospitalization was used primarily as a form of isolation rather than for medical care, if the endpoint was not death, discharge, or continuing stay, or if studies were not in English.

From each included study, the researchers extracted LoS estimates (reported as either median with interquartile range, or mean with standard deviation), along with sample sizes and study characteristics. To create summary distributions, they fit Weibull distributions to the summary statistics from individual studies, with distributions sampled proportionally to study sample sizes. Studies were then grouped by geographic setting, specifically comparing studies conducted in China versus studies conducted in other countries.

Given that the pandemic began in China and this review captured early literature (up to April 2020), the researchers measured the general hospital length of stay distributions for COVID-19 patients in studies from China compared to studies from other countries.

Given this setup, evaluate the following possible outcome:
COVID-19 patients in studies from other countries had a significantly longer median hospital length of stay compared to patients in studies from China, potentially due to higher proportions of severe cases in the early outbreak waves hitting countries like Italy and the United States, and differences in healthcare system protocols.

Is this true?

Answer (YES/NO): NO